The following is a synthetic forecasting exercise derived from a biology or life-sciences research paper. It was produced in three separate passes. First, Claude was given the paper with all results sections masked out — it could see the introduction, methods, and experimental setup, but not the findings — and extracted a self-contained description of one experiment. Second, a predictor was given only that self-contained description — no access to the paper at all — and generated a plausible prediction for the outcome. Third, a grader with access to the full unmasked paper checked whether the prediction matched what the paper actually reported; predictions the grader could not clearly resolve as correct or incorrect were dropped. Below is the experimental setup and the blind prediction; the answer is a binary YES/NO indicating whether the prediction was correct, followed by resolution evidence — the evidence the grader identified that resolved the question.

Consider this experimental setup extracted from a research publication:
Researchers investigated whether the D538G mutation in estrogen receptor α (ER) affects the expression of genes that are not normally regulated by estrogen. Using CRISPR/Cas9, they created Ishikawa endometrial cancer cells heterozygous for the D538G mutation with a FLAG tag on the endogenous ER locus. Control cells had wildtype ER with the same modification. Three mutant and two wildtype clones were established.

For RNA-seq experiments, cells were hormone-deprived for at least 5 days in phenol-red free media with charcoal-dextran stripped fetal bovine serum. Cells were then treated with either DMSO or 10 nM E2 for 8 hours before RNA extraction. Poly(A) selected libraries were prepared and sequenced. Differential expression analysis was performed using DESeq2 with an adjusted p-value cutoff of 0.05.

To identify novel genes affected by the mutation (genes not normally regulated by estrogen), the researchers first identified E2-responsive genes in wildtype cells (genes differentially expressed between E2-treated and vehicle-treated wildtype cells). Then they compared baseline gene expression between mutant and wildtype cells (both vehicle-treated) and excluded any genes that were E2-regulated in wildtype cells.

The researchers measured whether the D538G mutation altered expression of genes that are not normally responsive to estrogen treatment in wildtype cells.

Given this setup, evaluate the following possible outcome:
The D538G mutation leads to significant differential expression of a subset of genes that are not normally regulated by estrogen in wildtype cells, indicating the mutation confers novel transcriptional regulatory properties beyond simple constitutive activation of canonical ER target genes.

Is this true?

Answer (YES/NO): YES